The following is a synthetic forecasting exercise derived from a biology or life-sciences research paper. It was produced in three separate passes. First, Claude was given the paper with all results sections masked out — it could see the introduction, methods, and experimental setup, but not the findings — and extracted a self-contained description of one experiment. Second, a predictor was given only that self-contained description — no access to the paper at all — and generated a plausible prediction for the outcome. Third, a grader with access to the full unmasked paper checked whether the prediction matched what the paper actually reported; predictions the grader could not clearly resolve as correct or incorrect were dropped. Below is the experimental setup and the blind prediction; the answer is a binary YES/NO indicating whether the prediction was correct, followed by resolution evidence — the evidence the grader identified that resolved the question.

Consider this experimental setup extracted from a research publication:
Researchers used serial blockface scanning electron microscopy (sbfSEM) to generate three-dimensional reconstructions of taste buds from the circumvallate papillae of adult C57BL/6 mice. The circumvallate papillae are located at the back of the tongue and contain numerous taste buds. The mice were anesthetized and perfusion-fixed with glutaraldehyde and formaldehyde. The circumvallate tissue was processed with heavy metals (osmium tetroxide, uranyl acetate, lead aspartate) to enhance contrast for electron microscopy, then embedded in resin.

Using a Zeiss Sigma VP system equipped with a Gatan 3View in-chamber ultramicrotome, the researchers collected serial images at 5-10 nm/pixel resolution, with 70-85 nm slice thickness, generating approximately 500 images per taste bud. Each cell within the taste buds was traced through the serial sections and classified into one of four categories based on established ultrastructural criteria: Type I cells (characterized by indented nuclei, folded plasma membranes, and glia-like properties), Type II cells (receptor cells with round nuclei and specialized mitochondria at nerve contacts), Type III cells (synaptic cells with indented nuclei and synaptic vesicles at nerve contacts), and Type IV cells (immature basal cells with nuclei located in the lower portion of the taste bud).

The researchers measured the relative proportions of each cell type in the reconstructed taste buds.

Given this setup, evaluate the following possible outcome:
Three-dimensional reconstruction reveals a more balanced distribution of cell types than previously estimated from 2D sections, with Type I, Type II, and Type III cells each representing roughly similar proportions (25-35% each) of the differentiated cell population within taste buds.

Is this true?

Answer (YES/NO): NO